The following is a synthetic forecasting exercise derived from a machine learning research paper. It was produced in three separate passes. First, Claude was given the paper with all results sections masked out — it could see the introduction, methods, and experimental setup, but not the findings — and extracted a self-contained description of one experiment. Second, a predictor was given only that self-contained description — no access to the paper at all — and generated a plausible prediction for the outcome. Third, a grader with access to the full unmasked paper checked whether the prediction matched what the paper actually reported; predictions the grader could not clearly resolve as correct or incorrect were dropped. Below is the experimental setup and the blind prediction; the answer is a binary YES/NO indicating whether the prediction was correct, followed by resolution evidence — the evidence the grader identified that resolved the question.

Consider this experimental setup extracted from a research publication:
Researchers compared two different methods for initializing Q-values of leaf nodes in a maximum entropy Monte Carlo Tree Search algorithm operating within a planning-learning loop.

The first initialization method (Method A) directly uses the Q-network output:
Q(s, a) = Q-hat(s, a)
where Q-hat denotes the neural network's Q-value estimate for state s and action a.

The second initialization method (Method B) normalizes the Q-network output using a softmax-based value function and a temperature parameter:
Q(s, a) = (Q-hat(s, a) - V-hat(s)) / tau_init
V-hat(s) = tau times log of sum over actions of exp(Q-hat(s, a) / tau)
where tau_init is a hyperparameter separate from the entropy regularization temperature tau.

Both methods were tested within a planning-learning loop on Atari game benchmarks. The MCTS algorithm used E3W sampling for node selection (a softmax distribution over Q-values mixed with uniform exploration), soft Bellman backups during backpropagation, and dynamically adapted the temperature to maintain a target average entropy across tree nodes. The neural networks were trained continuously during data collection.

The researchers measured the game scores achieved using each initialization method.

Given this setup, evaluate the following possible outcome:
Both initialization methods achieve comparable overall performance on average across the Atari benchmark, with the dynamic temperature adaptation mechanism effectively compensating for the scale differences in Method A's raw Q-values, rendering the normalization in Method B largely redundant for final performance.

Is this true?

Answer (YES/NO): NO